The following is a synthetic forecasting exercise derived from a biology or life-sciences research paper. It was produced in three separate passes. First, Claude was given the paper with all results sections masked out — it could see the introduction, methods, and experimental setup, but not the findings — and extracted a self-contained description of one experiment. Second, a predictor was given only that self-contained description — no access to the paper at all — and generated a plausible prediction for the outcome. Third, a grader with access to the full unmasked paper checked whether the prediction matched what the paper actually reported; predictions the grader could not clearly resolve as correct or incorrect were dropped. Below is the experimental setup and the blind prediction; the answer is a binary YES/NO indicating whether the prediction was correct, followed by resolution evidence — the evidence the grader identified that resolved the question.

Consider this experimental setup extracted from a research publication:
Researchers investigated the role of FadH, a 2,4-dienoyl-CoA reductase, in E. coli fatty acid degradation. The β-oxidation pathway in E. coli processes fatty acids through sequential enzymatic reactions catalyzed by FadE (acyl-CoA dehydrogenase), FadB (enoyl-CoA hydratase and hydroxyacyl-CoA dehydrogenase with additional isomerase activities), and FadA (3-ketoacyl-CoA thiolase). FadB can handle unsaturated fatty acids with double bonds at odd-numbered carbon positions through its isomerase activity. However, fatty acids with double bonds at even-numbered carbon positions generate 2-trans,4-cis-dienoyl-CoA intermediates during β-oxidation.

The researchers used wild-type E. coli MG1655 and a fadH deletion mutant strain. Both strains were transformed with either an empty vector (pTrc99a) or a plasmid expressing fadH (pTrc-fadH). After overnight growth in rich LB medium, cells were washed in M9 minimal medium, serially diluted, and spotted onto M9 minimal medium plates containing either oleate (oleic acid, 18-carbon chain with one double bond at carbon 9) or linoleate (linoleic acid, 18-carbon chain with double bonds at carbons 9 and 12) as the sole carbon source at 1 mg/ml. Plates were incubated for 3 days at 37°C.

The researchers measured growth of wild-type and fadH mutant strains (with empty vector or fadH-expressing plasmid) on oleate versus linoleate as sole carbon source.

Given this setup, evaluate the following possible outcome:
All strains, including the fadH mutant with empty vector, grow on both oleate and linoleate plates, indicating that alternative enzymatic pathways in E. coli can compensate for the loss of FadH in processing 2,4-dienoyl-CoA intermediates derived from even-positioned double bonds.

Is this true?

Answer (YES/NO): NO